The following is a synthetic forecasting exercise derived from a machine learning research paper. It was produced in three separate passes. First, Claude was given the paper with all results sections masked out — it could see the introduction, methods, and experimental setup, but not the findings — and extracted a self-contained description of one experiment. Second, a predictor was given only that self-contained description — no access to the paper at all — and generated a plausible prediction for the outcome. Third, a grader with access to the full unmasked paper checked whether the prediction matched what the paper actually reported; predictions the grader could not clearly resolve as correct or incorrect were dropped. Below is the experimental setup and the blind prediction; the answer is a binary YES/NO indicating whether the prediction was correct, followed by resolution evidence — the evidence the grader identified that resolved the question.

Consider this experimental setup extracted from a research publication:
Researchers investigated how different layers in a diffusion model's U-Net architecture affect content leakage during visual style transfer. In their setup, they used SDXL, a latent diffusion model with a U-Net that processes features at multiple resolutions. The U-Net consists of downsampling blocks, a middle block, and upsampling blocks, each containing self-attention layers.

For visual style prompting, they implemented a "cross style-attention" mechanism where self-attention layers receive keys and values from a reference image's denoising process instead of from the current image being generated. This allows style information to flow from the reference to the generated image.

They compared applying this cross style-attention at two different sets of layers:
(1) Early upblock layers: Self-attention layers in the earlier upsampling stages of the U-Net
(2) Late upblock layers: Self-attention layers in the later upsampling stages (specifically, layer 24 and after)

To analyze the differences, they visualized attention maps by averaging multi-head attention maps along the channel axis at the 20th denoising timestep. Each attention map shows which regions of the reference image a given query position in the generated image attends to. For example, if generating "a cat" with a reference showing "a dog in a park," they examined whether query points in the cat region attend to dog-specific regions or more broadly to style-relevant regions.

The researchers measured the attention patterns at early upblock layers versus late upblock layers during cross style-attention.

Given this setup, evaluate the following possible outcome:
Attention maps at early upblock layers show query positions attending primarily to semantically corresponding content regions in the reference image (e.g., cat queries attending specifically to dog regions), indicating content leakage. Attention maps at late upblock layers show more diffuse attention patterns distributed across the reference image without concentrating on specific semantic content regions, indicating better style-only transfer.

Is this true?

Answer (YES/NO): NO